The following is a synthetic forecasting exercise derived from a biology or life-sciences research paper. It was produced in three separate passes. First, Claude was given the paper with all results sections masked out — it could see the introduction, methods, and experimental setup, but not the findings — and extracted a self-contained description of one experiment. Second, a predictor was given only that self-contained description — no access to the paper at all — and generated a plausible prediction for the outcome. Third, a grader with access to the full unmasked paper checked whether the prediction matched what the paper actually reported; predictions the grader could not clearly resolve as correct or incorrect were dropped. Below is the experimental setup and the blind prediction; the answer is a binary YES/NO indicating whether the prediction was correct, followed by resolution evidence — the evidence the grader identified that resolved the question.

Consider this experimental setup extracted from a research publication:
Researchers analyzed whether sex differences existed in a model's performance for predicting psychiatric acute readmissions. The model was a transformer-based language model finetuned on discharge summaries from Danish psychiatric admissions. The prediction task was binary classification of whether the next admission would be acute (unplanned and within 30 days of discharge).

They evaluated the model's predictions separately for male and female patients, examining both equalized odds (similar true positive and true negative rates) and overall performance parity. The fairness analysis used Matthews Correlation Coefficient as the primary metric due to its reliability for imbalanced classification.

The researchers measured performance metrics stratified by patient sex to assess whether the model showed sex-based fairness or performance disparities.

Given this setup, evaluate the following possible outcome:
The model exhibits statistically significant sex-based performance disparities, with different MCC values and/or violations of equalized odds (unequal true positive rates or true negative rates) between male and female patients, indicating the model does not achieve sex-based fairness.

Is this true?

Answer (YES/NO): NO